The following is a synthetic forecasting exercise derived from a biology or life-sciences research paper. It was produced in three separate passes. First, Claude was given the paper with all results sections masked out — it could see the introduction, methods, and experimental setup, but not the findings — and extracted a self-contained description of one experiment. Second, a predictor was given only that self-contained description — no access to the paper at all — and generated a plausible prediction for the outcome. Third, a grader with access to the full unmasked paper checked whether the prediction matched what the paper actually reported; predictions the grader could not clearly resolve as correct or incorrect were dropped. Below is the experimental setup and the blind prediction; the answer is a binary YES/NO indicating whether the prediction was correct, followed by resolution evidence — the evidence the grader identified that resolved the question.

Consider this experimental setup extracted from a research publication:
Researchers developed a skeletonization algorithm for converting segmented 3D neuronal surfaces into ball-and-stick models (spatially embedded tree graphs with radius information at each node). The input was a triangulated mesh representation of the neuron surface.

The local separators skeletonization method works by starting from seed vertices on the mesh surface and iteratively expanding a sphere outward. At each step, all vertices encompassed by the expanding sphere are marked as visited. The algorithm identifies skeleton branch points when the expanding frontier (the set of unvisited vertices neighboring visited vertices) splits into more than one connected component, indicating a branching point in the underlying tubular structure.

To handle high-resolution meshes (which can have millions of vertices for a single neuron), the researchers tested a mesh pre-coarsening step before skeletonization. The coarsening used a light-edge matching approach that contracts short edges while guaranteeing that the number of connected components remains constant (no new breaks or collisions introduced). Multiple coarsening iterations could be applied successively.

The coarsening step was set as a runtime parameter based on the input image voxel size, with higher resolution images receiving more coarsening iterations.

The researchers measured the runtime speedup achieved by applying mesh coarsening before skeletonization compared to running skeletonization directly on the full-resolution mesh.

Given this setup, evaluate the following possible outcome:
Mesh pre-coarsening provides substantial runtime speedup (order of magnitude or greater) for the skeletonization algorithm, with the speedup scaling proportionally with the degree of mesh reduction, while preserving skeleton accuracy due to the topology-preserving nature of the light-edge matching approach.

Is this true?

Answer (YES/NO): NO